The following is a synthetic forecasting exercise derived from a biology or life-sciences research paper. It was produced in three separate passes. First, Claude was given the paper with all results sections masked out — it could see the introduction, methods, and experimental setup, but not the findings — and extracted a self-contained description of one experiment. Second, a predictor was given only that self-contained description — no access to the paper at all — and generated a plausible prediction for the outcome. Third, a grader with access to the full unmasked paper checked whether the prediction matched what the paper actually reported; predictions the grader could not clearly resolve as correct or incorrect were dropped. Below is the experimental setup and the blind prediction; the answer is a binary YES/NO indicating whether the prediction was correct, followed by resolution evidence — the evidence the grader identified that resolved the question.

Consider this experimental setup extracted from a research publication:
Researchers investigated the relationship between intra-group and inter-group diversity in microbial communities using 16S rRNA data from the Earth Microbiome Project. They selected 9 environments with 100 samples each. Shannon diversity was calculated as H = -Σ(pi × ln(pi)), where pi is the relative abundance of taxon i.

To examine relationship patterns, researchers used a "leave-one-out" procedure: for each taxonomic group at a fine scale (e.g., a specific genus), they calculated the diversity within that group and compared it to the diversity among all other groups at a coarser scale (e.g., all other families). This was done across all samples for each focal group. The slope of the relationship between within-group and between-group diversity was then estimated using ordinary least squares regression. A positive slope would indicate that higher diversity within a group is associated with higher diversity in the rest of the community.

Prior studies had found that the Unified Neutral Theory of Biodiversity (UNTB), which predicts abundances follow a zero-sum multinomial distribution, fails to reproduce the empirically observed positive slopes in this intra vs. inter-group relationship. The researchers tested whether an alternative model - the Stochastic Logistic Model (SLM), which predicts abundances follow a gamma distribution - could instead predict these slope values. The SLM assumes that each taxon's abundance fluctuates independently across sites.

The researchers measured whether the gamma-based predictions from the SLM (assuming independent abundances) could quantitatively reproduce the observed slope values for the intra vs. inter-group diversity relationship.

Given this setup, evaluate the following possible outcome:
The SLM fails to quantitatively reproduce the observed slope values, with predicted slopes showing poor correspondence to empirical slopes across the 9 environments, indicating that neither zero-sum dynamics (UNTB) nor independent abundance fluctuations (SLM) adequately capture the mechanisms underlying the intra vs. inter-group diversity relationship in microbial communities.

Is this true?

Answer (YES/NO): YES